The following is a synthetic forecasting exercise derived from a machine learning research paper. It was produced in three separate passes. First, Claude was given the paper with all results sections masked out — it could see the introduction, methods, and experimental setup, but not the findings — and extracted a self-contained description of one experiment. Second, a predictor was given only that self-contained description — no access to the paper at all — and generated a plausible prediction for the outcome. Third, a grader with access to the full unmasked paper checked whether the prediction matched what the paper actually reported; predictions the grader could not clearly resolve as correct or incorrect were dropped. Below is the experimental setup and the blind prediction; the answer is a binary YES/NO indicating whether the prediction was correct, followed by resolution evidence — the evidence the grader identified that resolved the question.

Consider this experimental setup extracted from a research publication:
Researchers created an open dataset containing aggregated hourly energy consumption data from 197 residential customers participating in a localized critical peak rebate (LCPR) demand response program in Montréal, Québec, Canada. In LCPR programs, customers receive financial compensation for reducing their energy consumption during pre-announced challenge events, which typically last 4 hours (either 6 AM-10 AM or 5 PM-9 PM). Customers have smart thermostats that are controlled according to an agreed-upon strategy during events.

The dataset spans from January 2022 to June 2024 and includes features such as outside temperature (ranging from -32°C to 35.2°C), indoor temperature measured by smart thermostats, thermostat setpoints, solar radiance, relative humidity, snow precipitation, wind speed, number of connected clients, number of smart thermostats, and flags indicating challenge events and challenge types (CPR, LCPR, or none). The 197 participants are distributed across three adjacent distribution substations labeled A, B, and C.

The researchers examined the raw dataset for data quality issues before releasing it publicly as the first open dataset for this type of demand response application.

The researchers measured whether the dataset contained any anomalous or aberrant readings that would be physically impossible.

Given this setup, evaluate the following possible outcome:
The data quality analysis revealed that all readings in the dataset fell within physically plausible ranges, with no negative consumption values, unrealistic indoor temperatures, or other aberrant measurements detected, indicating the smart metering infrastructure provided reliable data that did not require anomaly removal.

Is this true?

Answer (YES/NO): NO